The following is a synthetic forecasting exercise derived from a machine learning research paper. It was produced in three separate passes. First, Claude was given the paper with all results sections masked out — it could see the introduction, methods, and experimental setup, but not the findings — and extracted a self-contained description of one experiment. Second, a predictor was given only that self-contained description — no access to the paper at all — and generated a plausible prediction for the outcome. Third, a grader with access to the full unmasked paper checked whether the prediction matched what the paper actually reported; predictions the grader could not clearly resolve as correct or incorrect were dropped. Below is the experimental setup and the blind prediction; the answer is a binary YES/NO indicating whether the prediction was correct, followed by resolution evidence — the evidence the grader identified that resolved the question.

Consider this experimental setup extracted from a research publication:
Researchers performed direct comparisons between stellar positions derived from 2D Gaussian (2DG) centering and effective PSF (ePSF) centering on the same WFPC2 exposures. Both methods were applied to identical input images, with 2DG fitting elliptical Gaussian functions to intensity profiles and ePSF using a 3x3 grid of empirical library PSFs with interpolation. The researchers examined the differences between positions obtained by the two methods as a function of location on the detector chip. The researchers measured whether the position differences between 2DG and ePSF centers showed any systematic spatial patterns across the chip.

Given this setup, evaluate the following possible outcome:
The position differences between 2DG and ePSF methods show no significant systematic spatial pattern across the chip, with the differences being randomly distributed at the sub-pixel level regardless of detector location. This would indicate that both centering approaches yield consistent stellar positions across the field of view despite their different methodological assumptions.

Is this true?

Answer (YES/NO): NO